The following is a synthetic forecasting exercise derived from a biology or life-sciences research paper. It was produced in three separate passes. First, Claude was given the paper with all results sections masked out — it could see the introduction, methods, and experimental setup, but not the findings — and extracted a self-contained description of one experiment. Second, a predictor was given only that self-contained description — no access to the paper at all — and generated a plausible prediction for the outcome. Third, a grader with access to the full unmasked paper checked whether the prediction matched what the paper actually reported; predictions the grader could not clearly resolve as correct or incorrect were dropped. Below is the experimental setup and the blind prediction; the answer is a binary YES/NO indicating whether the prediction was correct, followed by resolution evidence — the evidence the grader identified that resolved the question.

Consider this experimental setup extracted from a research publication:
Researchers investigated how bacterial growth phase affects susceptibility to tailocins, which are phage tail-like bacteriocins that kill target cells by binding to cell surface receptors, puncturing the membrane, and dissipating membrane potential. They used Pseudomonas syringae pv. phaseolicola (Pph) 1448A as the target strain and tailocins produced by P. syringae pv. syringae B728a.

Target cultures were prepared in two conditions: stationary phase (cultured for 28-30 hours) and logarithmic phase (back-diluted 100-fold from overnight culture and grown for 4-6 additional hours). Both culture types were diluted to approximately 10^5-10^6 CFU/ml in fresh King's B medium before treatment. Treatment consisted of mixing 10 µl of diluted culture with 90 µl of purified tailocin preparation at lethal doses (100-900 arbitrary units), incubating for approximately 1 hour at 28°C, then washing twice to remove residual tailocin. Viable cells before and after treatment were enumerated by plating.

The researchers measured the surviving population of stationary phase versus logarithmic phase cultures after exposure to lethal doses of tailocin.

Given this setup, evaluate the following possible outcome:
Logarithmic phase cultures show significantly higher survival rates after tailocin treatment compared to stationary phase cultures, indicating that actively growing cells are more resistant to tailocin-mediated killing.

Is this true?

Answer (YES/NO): NO